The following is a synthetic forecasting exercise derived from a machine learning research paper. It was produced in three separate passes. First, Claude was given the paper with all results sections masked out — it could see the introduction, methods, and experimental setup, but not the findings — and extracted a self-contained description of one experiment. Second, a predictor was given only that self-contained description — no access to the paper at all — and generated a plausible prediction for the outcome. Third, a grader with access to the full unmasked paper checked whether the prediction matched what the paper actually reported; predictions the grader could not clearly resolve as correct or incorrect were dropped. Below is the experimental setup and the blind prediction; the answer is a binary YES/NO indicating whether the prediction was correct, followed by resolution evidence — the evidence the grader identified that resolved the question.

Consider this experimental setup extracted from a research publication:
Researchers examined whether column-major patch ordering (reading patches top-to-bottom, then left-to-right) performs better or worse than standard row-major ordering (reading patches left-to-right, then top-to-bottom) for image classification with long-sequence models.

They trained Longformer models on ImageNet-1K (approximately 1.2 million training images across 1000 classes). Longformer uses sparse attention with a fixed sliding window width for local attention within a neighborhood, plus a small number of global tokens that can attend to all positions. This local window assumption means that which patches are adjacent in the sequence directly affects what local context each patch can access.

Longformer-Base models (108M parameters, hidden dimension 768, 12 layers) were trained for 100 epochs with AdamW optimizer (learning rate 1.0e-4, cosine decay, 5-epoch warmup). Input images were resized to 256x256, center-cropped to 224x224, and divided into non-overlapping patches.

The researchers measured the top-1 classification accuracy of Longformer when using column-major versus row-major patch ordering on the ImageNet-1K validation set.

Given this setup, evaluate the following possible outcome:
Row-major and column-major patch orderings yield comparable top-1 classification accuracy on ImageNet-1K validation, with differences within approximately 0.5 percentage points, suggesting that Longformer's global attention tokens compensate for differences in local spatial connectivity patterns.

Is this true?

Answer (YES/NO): NO